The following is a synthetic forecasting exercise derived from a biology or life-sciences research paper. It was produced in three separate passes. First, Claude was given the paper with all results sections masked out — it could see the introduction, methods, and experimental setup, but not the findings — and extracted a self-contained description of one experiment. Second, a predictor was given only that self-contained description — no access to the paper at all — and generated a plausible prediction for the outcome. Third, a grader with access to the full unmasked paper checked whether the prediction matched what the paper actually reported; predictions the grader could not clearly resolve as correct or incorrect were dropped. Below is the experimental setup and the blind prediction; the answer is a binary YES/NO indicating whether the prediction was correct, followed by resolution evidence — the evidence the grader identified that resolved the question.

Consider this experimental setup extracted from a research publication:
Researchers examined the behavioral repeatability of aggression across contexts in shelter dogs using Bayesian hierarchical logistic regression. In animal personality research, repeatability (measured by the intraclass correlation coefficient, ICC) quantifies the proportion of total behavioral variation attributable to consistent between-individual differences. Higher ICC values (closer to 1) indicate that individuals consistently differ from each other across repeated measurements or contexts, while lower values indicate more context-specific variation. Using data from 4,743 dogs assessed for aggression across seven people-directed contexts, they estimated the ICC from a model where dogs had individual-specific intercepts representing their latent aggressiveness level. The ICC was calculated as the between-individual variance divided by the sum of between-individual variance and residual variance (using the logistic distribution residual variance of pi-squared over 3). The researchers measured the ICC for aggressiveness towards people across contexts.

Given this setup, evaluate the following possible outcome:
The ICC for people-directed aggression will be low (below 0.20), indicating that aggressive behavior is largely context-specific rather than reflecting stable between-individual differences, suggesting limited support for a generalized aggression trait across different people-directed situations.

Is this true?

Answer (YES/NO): NO